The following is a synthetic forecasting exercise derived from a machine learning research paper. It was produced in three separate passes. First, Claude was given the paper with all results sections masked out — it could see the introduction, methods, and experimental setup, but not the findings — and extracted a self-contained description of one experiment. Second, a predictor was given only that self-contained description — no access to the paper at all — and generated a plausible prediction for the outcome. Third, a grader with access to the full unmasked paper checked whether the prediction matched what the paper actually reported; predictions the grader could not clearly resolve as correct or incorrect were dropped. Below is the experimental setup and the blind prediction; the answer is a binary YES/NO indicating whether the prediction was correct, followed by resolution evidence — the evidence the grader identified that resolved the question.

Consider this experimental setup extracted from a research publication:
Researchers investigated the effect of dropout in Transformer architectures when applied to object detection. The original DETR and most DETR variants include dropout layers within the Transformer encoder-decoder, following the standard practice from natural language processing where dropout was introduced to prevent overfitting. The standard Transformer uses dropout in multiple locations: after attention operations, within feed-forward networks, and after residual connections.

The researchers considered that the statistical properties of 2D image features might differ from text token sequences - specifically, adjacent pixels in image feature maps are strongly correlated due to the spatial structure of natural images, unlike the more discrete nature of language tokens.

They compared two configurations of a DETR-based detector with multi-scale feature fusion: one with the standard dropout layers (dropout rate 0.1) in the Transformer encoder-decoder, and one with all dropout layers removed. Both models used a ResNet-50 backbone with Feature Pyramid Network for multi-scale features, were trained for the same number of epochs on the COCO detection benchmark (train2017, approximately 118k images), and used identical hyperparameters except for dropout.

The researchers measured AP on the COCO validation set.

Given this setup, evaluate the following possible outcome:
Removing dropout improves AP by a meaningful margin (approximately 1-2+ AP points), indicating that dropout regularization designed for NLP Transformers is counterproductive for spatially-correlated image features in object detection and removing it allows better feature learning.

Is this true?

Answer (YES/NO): YES